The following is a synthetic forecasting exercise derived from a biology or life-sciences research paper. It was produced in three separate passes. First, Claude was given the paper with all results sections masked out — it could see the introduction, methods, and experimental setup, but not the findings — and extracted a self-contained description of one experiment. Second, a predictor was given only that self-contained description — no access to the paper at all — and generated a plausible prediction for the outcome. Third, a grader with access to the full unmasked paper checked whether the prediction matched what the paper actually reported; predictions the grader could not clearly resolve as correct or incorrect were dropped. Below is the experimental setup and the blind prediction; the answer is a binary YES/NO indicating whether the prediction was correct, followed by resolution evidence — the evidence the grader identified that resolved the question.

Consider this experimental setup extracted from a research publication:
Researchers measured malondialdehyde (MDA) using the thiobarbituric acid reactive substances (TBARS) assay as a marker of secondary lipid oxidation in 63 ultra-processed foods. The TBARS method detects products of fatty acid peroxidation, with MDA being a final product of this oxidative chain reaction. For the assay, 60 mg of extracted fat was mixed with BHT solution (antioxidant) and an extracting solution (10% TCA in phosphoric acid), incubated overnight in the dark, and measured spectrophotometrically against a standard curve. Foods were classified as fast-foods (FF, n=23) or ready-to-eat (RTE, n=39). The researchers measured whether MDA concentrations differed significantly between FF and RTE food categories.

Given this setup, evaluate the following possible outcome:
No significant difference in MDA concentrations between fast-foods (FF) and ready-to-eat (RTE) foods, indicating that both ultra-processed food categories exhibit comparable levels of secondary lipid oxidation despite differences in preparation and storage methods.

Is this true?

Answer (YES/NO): YES